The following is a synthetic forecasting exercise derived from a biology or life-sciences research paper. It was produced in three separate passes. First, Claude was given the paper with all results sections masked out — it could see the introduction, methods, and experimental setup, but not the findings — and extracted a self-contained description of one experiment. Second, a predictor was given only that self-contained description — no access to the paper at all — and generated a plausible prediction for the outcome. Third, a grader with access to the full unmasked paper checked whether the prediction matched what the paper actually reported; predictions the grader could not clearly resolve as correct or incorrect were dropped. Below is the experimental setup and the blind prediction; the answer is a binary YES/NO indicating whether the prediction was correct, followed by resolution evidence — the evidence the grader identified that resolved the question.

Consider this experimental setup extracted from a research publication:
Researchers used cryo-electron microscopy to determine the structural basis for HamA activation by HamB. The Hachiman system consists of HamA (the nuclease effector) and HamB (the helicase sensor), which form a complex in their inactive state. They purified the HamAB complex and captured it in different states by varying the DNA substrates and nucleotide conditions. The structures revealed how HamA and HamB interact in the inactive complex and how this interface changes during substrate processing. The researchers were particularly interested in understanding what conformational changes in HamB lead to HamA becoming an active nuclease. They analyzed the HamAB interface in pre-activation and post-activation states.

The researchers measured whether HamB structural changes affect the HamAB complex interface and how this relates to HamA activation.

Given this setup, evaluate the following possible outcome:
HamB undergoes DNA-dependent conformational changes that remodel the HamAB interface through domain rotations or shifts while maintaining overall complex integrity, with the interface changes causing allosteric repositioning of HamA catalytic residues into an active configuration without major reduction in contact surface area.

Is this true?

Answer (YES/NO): NO